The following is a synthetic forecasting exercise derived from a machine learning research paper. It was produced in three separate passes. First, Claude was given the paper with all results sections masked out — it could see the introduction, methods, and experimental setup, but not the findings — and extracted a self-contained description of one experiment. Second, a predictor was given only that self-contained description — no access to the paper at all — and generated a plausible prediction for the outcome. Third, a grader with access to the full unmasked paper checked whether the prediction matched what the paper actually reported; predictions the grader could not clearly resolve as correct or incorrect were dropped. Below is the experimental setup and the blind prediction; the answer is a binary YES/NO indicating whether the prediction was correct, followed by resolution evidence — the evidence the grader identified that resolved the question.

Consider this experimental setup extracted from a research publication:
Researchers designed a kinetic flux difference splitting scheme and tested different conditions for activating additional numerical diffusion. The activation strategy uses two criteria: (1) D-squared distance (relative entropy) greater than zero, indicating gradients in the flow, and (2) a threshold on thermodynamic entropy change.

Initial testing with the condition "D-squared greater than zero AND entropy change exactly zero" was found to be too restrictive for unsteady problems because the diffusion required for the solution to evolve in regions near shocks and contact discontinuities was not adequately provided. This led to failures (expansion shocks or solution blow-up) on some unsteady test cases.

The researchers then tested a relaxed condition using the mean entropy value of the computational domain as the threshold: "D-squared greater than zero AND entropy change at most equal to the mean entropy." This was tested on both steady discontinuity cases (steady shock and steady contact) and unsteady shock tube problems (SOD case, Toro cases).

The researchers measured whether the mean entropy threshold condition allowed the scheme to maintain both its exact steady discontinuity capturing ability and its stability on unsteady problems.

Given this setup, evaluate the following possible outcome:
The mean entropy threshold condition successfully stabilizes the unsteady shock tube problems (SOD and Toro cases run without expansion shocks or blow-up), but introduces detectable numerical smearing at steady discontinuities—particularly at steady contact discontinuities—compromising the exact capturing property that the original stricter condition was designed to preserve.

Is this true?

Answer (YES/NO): NO